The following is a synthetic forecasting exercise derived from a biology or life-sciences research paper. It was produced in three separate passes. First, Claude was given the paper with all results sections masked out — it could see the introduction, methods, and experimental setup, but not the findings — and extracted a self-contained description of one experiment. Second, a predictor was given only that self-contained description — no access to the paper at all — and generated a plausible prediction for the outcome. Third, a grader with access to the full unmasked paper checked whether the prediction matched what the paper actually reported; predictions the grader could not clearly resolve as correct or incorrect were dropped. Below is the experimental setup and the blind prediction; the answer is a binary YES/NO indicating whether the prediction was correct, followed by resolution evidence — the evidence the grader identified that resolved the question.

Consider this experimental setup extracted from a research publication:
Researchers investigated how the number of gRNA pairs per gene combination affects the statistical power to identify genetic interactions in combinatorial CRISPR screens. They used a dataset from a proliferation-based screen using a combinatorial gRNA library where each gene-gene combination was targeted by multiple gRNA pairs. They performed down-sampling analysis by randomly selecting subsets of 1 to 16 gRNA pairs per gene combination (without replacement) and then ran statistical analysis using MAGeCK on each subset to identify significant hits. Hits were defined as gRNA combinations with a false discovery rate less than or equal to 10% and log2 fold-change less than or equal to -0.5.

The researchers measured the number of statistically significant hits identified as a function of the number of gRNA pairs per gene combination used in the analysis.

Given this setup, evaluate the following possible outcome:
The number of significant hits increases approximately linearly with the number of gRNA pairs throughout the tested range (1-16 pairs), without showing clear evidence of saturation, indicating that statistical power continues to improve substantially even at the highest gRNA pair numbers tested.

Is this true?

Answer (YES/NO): NO